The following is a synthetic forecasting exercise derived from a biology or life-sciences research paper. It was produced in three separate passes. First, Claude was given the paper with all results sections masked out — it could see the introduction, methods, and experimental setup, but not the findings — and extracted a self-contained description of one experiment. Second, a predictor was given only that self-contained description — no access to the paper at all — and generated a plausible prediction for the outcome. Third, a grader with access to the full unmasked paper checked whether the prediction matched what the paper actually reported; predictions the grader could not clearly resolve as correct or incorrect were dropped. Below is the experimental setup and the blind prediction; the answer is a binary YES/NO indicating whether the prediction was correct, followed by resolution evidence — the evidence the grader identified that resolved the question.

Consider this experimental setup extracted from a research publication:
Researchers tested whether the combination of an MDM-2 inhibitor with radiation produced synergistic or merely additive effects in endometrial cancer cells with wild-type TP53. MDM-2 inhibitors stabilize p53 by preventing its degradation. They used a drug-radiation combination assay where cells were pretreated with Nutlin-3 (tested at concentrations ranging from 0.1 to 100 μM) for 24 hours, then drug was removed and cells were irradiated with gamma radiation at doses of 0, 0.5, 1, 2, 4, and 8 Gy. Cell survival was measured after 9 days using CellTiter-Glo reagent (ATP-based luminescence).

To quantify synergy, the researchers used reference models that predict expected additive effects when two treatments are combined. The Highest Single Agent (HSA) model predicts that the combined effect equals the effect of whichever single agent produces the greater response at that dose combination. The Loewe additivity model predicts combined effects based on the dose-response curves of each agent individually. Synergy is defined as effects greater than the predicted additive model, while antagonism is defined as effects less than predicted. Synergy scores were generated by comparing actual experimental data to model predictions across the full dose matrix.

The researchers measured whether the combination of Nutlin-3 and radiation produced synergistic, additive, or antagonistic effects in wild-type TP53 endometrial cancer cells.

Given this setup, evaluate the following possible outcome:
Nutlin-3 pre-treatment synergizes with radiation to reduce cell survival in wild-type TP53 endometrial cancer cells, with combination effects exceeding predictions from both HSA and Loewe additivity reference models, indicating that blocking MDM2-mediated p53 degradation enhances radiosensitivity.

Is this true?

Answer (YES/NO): NO